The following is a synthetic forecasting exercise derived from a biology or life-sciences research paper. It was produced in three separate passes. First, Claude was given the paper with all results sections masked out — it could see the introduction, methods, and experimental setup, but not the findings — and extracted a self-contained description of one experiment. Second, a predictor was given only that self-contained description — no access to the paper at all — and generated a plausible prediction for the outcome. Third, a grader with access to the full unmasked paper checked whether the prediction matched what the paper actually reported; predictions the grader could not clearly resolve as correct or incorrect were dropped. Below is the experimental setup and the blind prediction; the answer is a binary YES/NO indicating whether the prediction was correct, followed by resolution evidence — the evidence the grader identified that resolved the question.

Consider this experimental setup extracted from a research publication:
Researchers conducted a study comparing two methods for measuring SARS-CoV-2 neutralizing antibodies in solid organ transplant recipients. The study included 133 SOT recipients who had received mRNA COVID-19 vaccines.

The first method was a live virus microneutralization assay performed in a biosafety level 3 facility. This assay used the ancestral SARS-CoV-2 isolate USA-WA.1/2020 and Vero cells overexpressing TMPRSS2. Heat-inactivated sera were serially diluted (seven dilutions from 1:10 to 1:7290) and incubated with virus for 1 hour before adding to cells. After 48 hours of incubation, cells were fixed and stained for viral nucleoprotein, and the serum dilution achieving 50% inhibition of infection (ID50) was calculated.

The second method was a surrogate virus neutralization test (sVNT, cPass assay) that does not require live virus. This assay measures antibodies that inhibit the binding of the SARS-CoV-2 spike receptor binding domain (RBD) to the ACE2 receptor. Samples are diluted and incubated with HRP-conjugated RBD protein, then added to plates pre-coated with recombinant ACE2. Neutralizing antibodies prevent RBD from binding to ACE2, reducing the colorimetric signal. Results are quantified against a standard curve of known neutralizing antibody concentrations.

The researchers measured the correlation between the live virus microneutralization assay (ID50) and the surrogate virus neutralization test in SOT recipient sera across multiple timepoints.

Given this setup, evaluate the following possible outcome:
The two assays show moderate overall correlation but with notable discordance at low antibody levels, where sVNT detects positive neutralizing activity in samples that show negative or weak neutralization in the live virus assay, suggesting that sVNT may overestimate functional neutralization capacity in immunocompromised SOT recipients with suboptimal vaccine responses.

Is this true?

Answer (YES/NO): NO